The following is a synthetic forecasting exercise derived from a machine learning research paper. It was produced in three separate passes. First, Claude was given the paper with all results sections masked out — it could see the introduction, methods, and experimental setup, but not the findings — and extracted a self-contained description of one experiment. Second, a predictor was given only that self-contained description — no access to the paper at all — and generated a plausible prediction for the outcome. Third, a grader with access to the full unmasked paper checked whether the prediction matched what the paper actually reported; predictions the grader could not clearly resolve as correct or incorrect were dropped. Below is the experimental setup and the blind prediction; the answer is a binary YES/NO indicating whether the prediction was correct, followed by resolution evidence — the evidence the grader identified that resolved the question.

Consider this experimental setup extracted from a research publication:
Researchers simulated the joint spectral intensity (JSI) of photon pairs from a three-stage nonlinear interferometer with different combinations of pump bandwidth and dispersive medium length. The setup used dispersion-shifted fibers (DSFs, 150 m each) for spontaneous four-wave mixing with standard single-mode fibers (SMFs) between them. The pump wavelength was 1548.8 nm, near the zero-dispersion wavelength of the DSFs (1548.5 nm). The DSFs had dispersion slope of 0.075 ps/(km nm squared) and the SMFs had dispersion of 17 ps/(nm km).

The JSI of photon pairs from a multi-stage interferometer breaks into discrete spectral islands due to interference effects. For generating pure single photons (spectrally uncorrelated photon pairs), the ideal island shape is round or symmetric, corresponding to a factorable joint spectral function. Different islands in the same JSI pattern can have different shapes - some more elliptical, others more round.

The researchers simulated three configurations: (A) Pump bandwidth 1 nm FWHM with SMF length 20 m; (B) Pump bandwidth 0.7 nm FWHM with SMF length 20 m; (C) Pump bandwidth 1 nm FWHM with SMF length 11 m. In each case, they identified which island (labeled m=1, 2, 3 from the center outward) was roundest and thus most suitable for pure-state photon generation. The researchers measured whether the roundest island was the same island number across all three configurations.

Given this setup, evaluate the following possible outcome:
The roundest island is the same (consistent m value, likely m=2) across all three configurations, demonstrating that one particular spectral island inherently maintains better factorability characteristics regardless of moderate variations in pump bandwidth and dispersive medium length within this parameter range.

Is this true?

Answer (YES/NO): NO